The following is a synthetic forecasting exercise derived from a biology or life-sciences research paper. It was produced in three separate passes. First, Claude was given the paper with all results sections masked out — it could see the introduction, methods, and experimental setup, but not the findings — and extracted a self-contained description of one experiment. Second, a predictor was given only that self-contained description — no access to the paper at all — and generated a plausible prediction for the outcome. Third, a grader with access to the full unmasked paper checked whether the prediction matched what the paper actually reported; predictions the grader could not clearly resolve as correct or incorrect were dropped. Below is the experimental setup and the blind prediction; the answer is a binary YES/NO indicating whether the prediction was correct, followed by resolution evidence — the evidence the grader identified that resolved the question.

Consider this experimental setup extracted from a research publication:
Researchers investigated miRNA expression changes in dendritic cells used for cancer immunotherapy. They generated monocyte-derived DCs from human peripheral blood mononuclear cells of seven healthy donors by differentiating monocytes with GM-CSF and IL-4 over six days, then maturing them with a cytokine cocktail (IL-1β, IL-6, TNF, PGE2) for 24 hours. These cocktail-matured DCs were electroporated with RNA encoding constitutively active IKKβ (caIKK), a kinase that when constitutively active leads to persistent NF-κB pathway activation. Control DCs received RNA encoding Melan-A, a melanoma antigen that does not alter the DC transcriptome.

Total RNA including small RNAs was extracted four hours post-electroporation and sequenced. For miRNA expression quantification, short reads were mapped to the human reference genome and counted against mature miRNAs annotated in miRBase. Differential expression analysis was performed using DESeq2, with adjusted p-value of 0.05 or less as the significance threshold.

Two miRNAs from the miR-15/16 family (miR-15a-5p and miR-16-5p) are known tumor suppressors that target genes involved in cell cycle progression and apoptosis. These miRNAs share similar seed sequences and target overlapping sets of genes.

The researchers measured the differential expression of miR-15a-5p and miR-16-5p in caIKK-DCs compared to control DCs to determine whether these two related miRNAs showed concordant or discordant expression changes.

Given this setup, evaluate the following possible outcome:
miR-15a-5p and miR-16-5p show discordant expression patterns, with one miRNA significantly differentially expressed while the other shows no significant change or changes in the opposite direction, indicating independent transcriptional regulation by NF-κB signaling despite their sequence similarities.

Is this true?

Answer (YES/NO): NO